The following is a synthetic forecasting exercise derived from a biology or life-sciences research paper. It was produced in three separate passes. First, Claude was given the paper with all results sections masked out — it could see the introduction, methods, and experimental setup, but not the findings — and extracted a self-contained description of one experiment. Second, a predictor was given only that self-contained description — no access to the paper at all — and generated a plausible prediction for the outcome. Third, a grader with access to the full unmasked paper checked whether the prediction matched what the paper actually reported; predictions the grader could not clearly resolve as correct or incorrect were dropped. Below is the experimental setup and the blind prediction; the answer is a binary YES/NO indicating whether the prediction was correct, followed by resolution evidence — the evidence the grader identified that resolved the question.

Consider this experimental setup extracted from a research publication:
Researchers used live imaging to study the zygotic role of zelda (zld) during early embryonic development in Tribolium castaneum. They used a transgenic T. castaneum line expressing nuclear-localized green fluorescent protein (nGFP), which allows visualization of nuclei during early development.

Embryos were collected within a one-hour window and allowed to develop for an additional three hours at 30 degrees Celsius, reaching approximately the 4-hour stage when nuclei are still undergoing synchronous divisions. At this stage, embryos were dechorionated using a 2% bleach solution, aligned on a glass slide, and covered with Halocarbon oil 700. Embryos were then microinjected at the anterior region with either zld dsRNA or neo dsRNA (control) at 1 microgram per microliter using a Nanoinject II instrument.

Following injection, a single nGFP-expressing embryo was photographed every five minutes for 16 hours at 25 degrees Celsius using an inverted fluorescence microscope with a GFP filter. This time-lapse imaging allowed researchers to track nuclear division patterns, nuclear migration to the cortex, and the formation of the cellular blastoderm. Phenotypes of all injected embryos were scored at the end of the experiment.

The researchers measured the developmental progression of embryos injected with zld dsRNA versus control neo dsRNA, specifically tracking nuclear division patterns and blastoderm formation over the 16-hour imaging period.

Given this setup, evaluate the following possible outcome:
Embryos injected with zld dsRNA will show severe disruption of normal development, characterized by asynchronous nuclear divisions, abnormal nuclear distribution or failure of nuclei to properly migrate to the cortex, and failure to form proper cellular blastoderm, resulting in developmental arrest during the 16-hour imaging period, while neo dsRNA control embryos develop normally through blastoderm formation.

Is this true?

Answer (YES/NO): NO